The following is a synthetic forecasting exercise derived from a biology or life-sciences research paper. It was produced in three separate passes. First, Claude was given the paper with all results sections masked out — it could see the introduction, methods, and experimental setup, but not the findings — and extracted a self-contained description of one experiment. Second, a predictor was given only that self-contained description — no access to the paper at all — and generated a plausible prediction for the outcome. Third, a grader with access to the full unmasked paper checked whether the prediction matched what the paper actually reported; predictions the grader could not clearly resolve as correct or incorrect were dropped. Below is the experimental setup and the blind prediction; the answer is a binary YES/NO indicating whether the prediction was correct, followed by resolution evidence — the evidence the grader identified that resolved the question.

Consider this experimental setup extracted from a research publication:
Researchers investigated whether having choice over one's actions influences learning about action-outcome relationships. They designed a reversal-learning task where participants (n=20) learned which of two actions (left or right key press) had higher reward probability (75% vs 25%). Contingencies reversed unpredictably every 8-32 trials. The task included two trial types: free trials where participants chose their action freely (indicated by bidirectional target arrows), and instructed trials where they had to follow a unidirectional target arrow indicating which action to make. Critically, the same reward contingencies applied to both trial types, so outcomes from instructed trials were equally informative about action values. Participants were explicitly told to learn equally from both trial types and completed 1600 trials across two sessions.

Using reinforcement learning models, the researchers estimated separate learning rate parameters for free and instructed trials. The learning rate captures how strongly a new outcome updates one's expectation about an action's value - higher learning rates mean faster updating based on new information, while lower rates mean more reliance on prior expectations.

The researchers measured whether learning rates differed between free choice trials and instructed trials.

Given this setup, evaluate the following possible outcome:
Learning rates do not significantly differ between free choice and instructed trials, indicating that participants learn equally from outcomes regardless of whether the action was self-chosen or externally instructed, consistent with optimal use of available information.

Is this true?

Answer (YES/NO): NO